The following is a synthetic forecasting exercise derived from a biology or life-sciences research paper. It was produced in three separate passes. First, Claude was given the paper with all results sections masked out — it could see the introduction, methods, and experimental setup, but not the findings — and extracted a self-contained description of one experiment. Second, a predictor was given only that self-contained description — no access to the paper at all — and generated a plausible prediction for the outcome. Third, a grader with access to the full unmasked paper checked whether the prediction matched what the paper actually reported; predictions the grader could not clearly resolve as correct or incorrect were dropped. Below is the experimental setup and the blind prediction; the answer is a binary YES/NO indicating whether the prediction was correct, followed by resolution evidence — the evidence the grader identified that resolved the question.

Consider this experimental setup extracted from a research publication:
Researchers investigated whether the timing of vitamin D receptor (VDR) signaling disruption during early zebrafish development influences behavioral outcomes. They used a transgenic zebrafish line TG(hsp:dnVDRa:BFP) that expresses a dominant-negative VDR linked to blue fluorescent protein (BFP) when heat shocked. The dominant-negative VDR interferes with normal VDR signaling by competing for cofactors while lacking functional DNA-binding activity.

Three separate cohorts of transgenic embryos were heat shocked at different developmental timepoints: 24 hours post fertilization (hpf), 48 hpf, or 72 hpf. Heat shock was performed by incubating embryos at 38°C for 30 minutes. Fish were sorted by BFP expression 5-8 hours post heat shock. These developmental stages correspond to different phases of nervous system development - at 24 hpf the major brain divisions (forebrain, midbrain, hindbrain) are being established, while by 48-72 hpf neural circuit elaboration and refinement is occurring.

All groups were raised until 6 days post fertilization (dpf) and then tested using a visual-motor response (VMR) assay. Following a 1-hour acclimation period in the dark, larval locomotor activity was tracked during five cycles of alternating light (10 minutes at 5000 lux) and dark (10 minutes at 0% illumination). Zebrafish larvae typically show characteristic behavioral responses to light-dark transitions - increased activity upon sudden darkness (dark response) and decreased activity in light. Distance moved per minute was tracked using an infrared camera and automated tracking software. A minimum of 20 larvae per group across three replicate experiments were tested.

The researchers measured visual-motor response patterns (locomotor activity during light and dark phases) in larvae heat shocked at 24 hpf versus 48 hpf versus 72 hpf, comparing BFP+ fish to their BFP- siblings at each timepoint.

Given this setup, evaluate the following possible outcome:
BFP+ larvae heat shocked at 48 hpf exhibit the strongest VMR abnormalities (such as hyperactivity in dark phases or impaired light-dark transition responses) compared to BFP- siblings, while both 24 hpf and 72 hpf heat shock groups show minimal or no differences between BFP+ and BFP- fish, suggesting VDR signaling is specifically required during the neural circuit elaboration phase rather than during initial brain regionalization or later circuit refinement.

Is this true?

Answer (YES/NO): NO